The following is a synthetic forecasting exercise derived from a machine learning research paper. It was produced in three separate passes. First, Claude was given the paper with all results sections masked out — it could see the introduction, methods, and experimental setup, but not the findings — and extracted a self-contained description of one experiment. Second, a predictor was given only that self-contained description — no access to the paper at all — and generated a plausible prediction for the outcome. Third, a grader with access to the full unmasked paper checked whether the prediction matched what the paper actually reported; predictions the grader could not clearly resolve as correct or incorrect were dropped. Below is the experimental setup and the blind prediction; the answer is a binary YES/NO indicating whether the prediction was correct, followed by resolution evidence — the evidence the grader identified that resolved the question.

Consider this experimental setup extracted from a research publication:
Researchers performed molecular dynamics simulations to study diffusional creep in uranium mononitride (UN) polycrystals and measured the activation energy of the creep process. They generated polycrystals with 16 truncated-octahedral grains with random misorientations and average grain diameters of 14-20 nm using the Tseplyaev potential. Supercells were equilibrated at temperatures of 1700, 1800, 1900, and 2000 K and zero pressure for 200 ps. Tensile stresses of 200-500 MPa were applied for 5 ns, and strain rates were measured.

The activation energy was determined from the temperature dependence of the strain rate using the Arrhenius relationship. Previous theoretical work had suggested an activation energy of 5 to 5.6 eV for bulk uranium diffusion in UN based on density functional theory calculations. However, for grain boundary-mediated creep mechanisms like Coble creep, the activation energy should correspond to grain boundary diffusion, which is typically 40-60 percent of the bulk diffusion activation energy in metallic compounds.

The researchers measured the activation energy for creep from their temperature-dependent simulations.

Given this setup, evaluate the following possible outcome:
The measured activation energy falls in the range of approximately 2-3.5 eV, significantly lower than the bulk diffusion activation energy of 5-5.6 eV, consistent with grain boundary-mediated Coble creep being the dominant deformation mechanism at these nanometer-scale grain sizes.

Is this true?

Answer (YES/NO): YES